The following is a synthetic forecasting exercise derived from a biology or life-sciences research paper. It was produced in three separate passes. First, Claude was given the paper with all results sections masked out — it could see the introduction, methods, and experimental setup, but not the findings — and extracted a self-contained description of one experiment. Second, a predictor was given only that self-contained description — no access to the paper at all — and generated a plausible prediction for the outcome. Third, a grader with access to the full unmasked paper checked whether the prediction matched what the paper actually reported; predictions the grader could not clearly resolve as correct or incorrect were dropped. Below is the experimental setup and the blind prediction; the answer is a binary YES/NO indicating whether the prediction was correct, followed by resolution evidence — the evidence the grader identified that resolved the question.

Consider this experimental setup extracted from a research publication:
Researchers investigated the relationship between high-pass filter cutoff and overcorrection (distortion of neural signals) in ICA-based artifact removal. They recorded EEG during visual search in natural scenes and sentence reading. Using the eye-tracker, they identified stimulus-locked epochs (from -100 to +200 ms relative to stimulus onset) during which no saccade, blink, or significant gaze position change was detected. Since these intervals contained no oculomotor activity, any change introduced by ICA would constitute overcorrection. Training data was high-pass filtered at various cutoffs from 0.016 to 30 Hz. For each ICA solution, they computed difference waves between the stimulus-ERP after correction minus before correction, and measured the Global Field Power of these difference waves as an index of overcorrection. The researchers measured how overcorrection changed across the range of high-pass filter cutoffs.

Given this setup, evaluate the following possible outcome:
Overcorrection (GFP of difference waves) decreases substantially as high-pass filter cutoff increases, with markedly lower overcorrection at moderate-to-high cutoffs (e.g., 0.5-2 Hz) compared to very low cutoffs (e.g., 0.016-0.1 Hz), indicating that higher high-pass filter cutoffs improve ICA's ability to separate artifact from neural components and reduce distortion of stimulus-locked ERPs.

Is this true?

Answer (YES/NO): NO